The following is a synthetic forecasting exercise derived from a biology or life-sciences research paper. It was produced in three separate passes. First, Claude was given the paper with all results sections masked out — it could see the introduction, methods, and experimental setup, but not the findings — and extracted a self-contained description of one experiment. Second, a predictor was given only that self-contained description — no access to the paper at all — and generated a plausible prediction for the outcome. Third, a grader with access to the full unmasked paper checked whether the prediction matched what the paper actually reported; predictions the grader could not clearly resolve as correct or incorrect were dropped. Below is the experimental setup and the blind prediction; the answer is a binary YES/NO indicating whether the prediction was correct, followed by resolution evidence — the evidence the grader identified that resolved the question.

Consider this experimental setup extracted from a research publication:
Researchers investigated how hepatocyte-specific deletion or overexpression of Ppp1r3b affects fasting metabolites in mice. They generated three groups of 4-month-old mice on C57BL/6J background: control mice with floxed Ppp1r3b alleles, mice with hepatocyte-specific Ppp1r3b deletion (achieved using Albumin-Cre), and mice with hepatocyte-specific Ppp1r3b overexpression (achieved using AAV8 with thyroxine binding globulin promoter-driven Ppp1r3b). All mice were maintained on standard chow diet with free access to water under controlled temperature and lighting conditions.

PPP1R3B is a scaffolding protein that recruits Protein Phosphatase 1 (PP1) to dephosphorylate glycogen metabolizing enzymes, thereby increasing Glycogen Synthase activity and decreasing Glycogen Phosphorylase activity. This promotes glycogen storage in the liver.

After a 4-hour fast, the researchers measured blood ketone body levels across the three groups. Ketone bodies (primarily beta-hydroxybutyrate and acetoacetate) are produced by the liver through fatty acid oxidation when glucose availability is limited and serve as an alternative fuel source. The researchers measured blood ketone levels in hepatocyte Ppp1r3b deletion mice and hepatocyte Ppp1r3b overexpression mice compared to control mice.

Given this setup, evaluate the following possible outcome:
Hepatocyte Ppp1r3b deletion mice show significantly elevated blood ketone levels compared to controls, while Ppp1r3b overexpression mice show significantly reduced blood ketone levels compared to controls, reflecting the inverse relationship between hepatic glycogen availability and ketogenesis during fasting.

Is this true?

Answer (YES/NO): NO